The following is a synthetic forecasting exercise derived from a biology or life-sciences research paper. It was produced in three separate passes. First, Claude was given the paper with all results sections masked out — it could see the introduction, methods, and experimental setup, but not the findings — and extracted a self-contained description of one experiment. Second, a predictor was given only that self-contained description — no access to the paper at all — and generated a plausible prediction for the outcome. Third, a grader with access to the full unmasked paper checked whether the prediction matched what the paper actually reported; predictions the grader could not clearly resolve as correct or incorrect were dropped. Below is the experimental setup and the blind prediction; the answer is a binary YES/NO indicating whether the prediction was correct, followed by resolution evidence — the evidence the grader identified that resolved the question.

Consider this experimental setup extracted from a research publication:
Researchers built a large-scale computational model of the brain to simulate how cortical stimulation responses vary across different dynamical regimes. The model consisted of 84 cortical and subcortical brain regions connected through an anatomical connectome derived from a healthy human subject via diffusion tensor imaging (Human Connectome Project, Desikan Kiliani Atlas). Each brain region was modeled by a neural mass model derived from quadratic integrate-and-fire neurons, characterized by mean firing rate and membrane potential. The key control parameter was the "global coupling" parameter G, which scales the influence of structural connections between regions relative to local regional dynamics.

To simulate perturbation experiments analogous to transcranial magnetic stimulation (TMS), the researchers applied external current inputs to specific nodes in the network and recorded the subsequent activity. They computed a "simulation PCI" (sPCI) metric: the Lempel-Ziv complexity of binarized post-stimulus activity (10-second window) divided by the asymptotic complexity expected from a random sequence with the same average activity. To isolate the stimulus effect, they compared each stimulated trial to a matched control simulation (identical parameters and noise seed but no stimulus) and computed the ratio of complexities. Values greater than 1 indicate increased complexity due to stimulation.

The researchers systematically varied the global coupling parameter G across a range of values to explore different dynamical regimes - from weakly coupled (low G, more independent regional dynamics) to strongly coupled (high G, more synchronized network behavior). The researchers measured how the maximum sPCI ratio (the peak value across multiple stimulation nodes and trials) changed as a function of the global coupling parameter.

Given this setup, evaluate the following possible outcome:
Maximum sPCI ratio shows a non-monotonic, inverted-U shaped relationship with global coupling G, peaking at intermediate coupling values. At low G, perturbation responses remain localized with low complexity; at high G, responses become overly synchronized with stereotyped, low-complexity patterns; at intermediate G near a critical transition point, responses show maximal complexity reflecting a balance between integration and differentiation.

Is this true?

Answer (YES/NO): YES